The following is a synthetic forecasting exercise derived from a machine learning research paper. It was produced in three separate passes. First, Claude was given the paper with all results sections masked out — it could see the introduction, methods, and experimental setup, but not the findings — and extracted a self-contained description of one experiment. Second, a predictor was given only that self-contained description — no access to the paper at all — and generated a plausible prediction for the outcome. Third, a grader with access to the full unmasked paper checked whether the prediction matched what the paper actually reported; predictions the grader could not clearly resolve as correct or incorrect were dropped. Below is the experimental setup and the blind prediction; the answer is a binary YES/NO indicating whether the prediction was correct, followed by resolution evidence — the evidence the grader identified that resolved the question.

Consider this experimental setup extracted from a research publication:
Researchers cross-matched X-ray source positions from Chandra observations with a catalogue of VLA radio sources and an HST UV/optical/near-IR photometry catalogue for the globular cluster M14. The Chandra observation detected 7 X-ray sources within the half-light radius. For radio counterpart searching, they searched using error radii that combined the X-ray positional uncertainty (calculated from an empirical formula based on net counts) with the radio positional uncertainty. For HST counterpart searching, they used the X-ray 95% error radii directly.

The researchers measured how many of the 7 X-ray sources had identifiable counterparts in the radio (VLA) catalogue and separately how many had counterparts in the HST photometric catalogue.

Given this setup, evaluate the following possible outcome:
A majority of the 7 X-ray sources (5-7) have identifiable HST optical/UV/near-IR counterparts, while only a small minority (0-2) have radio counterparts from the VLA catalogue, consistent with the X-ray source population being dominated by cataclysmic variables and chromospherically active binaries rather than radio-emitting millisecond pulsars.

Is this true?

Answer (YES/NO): YES